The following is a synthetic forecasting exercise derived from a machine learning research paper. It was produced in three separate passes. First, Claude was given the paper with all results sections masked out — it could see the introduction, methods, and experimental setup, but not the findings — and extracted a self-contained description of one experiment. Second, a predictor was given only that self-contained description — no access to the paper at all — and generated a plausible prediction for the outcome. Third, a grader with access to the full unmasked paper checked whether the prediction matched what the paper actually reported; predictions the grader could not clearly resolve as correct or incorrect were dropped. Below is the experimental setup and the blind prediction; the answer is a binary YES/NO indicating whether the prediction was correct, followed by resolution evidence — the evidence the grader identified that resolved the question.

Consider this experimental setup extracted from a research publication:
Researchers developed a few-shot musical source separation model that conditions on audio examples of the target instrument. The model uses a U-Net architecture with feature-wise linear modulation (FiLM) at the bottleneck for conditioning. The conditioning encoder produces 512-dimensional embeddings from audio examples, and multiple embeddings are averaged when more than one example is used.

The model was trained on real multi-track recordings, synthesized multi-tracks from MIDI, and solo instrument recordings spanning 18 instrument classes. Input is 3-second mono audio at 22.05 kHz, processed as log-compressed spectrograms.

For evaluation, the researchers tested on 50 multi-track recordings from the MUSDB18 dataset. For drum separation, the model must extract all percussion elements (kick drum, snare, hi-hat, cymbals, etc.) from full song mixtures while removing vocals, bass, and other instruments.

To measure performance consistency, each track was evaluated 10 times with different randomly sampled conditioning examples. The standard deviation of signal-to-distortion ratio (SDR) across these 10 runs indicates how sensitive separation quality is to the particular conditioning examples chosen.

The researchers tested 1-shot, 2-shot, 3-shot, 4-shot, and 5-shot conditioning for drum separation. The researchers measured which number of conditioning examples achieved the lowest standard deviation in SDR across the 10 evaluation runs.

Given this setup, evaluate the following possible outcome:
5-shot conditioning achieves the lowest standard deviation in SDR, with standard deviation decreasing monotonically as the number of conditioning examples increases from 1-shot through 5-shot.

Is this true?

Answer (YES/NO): YES